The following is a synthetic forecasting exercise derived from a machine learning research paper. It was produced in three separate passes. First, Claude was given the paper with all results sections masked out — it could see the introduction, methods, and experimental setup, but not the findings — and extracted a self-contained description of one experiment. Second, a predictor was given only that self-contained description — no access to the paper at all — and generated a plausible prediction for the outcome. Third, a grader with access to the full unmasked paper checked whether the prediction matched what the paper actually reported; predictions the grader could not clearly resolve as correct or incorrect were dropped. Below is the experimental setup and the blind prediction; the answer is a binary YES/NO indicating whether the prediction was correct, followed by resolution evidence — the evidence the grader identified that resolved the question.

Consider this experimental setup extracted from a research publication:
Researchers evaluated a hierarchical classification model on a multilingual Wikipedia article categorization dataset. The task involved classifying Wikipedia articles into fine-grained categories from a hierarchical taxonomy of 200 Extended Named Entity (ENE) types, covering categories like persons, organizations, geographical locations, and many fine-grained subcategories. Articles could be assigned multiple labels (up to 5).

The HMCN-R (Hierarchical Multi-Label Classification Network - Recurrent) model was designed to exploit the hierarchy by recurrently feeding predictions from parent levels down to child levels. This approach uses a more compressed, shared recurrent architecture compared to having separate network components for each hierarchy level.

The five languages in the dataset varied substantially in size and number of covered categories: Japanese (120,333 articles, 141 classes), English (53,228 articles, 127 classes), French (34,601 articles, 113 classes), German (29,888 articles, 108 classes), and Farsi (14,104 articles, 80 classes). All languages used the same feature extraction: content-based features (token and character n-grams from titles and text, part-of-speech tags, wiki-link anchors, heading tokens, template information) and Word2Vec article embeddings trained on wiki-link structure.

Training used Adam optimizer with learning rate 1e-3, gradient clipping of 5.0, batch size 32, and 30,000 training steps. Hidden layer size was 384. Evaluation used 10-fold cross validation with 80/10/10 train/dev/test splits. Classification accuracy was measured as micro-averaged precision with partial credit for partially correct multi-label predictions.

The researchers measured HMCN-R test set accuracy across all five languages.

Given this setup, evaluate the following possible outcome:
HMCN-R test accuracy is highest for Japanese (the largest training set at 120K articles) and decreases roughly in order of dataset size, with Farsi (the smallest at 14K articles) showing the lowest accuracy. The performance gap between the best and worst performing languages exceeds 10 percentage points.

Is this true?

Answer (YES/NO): NO